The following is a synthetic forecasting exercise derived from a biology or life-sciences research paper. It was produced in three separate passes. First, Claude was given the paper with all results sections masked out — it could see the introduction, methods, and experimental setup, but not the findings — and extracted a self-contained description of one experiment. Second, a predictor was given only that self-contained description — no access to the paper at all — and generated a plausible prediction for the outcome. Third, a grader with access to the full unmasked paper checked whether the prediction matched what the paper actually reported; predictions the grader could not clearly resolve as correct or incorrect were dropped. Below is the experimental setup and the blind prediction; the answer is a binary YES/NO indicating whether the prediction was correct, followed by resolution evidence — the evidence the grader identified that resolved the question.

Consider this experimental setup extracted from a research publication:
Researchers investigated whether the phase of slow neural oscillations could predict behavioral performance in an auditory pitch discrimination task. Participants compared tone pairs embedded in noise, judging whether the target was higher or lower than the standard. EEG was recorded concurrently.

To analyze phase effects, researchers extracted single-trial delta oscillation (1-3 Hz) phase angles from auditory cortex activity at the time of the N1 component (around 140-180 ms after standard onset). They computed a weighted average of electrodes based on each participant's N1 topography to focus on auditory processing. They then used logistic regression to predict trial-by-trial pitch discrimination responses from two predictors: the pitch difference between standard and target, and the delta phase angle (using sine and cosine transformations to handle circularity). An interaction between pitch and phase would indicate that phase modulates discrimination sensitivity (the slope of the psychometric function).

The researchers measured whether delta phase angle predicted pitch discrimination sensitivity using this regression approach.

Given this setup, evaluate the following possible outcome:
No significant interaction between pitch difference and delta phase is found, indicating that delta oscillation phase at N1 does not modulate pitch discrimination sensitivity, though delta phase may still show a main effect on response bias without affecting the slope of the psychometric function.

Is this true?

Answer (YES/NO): NO